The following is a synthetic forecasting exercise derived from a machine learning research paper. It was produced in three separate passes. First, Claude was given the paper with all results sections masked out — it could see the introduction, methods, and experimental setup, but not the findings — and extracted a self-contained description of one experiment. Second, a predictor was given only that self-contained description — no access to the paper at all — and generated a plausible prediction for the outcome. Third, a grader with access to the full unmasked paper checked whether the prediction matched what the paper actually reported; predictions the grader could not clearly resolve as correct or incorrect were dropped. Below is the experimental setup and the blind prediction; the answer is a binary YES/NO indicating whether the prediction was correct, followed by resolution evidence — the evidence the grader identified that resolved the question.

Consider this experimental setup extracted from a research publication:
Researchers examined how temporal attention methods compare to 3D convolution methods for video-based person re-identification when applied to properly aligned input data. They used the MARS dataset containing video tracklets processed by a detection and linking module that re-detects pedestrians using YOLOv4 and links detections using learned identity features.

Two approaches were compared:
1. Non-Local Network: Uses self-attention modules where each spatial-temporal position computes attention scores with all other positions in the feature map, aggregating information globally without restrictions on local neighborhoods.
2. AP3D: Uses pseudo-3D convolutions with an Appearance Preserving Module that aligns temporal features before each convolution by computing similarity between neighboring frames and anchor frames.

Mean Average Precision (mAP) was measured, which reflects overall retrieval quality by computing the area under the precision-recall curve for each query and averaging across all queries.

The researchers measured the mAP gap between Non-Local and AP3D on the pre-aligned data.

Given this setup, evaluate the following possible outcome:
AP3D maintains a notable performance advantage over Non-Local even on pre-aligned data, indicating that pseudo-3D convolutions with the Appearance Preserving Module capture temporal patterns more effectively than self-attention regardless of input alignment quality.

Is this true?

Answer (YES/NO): NO